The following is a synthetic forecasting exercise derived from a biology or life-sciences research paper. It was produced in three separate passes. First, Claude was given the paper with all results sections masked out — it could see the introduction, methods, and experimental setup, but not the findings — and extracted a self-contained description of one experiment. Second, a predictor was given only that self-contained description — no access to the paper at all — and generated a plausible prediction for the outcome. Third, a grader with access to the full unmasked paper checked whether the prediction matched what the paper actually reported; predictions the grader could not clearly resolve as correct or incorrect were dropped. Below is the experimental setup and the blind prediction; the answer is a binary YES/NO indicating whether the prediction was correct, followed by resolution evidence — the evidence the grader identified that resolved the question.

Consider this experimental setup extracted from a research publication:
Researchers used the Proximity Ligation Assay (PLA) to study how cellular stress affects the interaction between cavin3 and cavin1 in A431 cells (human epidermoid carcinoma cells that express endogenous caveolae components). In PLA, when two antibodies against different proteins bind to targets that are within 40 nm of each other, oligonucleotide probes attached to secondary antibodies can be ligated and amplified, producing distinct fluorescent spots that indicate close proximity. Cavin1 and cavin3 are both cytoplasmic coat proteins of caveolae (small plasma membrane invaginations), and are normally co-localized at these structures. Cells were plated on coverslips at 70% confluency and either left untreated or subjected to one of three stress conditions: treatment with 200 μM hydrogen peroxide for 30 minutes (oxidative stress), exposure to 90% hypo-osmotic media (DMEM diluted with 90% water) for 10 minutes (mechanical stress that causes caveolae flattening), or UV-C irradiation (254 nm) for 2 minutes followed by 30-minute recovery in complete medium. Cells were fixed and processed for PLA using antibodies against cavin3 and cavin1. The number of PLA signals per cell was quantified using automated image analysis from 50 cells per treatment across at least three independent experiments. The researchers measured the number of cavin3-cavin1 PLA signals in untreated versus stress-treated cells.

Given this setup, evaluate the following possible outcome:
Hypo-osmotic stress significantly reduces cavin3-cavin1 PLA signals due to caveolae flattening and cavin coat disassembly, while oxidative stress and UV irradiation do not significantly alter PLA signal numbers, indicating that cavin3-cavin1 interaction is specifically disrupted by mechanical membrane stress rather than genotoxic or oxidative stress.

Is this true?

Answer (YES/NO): NO